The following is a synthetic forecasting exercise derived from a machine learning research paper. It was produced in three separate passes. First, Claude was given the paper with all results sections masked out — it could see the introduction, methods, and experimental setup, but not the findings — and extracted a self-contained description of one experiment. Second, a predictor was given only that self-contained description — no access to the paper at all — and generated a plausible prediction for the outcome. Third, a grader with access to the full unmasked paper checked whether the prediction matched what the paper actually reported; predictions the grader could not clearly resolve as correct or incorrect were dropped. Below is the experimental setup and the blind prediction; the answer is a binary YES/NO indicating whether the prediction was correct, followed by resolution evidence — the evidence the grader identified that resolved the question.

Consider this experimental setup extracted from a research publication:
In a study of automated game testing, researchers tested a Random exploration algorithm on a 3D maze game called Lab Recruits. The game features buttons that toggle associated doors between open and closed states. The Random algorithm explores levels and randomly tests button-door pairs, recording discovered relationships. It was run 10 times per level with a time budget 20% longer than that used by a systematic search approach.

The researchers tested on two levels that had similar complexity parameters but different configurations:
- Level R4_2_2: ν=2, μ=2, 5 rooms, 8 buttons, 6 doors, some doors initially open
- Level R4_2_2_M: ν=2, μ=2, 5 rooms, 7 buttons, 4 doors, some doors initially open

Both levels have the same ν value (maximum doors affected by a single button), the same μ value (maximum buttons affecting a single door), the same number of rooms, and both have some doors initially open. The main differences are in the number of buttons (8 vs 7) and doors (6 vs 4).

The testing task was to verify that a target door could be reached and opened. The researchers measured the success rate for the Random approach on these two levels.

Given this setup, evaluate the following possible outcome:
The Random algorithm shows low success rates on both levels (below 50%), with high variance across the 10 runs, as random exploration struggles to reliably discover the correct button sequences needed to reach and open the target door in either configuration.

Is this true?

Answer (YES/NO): NO